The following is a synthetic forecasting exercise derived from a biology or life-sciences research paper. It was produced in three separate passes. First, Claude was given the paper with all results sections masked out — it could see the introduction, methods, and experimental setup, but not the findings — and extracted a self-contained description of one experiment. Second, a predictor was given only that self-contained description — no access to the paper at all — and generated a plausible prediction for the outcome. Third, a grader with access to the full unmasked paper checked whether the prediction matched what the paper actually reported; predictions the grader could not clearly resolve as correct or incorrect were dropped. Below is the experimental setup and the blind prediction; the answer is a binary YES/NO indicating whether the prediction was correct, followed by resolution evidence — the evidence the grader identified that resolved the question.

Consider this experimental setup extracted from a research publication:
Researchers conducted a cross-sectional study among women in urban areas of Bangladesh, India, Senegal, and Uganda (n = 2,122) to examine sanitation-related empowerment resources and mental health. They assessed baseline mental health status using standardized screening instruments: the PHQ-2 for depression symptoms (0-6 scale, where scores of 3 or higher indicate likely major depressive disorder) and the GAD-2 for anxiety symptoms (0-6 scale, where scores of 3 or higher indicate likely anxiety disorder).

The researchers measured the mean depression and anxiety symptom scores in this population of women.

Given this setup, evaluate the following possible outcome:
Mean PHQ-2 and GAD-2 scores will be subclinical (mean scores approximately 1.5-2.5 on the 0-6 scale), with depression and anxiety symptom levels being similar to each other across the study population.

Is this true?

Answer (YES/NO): NO